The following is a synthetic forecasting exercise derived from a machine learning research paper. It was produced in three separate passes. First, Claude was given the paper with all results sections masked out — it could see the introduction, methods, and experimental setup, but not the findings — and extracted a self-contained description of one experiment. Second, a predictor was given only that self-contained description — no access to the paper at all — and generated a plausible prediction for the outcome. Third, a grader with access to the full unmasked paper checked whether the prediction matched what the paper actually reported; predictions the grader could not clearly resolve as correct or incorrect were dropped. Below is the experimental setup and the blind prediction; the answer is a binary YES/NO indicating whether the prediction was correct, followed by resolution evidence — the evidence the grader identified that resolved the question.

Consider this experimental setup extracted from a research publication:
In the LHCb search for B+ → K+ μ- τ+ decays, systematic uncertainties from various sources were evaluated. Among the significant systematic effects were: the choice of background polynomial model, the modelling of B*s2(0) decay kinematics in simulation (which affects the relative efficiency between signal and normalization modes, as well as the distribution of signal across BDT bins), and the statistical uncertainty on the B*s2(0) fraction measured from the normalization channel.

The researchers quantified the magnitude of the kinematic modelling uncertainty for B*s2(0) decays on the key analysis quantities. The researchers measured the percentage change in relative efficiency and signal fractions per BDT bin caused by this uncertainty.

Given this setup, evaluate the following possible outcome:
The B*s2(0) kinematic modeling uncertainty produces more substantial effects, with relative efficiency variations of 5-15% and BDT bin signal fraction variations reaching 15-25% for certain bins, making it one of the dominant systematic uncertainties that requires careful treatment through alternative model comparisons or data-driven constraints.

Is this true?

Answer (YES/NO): NO